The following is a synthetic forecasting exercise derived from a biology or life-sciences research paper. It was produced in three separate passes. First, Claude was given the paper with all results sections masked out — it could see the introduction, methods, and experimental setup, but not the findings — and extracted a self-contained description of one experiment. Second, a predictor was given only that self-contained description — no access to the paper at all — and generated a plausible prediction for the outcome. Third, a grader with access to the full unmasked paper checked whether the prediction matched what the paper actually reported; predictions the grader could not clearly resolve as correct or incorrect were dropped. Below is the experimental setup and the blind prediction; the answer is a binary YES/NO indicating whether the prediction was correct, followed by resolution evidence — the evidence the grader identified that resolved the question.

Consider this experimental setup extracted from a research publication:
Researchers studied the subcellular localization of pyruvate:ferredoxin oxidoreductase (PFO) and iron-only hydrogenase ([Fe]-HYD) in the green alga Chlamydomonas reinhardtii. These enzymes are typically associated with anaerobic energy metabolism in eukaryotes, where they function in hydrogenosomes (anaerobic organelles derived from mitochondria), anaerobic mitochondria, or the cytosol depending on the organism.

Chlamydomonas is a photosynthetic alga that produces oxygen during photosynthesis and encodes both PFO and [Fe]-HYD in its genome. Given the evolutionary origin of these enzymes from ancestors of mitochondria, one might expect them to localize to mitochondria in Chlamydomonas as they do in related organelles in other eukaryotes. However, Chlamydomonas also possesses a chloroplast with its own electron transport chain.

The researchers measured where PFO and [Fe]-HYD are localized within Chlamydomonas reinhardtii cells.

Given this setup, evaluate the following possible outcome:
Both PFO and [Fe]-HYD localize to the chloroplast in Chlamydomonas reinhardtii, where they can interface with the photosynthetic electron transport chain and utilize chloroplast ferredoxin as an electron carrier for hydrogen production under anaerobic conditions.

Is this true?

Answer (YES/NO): YES